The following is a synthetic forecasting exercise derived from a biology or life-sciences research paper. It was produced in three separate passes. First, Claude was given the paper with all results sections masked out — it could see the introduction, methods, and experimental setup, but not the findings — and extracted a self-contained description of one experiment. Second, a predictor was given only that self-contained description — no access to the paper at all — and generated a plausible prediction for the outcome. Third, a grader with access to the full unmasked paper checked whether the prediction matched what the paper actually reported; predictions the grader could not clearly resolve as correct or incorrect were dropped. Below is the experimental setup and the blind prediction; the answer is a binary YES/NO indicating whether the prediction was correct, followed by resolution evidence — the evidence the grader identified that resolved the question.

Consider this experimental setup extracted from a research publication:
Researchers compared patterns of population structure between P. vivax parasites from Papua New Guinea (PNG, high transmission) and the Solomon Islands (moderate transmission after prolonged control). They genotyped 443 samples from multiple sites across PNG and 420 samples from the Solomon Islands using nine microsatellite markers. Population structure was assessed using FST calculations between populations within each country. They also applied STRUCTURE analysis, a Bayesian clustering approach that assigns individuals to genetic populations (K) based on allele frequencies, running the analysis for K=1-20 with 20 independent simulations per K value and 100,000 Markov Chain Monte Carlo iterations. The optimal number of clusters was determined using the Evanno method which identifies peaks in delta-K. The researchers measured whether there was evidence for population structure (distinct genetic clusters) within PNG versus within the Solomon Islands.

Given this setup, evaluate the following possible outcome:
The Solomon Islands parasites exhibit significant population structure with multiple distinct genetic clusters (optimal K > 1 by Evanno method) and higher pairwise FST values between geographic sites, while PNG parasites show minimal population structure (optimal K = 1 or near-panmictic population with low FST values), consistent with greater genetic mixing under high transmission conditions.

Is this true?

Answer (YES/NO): YES